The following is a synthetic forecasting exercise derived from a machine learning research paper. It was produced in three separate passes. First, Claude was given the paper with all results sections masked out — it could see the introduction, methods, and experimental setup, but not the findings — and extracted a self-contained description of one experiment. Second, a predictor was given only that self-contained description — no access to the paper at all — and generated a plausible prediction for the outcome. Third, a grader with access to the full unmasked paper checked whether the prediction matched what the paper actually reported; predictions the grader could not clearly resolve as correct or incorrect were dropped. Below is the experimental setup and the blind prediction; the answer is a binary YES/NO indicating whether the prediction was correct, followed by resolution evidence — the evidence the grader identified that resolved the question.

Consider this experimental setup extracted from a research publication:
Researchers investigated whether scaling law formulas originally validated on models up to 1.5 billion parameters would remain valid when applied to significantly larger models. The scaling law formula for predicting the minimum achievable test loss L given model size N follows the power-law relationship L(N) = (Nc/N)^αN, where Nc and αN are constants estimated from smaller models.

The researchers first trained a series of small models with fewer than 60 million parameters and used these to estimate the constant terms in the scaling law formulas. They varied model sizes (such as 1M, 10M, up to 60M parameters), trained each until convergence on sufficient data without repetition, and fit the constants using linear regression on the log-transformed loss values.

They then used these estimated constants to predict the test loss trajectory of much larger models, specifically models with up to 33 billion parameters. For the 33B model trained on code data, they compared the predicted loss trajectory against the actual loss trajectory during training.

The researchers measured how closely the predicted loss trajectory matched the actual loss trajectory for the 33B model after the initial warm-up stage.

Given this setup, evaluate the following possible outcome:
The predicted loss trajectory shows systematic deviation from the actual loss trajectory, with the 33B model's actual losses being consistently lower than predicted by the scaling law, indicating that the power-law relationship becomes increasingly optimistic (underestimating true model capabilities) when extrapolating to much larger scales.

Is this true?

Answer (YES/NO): NO